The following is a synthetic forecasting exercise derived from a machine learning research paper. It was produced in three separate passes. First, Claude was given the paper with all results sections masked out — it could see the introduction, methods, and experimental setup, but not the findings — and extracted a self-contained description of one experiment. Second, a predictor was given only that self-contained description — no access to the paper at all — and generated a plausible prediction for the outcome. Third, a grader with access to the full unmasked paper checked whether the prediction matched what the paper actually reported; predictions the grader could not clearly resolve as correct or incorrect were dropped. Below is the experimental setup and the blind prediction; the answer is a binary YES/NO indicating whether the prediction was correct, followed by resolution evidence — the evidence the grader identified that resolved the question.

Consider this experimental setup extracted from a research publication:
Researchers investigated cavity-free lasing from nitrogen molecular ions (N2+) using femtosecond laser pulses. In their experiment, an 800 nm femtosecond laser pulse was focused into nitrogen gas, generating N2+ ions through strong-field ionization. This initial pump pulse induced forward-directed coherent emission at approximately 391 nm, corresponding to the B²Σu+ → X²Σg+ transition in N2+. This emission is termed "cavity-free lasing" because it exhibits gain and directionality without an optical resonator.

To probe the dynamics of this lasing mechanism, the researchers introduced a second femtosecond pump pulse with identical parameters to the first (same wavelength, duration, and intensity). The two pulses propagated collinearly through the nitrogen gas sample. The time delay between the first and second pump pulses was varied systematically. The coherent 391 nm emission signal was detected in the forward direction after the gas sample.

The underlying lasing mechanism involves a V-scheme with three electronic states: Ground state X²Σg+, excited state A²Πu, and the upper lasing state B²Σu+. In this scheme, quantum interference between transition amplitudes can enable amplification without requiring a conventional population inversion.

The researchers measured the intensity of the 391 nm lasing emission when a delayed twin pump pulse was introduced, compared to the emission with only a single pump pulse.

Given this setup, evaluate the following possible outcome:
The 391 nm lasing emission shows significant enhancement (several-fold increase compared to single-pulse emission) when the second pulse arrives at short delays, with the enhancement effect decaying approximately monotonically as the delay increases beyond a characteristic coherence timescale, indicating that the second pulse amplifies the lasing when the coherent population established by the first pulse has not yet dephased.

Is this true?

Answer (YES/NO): NO